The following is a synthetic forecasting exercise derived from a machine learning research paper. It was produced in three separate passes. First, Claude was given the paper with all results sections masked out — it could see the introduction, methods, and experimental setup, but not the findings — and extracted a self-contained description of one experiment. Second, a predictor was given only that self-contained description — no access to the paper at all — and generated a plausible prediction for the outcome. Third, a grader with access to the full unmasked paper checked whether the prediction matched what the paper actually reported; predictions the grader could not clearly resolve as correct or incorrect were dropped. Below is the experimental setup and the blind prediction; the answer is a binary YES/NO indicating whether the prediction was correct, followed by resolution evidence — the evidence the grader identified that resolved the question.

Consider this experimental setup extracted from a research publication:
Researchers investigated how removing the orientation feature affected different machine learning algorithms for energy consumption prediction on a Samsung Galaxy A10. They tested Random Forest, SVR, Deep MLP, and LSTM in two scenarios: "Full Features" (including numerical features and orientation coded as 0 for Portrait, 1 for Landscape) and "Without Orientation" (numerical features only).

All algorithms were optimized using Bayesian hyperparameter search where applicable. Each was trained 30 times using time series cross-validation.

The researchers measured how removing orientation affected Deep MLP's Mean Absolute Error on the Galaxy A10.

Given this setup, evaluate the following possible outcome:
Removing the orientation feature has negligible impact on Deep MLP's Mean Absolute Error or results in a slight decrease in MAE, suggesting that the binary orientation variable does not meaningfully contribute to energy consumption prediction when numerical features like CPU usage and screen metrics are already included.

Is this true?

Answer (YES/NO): NO